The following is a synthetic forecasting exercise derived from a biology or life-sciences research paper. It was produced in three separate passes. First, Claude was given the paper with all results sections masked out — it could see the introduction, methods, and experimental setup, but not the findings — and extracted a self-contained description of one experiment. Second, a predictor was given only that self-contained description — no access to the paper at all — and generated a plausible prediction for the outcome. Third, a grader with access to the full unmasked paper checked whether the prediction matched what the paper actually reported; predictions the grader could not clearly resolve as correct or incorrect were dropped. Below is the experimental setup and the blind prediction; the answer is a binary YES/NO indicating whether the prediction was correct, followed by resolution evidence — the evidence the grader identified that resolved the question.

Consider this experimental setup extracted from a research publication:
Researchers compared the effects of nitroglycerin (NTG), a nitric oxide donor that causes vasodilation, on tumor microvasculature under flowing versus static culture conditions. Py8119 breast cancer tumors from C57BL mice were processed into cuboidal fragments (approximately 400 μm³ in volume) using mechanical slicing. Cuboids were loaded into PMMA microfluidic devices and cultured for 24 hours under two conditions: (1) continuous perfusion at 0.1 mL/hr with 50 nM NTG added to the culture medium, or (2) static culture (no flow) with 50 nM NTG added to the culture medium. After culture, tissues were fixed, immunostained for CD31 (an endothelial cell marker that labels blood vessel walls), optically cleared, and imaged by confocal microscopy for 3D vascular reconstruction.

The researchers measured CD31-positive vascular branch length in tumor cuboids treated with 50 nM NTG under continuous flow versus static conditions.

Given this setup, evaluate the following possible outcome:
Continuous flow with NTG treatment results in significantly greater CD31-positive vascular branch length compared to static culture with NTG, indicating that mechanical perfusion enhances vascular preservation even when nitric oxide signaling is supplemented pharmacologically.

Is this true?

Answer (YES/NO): YES